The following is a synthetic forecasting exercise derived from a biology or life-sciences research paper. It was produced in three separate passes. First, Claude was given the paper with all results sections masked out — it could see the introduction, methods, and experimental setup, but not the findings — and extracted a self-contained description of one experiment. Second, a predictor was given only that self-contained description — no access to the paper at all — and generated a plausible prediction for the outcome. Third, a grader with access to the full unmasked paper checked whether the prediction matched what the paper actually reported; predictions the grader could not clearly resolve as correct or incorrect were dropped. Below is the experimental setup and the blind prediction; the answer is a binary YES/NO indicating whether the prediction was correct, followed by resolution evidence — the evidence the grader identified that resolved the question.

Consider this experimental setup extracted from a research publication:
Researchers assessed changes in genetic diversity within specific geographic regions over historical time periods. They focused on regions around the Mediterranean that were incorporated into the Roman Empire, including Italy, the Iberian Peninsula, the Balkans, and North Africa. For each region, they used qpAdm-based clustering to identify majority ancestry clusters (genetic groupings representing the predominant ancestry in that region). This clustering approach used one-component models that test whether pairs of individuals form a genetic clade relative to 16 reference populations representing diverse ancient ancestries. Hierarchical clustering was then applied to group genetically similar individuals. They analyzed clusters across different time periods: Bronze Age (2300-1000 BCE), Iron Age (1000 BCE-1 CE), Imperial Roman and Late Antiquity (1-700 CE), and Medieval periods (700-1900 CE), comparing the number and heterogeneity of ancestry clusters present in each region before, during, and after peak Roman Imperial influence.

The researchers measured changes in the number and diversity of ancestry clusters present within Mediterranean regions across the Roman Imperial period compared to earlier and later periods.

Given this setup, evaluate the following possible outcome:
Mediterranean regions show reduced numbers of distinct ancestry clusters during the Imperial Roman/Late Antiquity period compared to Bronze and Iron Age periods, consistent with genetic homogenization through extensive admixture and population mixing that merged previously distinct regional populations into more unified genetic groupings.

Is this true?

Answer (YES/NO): NO